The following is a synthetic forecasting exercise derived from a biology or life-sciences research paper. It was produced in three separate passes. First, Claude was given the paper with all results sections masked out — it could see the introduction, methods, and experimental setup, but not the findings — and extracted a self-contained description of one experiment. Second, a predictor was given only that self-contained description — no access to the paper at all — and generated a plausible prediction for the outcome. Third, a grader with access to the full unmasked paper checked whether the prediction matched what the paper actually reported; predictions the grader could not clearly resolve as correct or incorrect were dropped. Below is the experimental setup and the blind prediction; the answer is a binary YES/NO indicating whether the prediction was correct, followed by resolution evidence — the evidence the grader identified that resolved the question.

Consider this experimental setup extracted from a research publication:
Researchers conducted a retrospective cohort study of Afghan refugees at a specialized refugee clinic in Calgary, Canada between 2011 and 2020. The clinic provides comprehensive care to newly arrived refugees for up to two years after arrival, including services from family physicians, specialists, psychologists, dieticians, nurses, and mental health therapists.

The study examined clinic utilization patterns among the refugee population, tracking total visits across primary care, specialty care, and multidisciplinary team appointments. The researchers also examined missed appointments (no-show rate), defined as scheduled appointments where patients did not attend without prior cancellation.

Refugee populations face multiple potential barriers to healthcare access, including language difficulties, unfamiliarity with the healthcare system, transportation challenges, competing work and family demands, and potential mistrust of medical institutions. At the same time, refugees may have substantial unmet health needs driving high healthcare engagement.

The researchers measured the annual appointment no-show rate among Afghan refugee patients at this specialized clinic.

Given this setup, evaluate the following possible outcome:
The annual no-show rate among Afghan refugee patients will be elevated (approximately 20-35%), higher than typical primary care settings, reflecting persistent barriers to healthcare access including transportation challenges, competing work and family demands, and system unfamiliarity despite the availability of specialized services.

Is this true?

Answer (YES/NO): NO